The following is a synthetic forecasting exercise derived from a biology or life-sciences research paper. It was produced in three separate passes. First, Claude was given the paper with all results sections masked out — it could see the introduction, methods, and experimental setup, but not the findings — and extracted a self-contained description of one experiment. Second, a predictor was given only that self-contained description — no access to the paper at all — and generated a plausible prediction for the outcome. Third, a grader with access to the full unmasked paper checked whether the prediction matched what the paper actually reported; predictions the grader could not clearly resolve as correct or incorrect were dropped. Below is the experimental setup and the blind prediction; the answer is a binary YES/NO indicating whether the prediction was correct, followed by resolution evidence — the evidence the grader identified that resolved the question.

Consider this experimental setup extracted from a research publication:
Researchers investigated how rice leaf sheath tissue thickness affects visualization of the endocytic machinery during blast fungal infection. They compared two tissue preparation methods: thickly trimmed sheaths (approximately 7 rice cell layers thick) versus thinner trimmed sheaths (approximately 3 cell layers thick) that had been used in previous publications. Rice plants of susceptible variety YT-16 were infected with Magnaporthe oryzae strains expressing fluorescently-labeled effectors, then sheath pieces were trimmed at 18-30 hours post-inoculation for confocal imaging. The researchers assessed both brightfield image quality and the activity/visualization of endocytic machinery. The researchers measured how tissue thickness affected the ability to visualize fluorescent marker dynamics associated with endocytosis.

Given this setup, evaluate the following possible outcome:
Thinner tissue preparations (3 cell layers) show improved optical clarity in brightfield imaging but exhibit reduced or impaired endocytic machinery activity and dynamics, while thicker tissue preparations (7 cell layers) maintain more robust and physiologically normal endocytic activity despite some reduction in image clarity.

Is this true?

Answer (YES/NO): YES